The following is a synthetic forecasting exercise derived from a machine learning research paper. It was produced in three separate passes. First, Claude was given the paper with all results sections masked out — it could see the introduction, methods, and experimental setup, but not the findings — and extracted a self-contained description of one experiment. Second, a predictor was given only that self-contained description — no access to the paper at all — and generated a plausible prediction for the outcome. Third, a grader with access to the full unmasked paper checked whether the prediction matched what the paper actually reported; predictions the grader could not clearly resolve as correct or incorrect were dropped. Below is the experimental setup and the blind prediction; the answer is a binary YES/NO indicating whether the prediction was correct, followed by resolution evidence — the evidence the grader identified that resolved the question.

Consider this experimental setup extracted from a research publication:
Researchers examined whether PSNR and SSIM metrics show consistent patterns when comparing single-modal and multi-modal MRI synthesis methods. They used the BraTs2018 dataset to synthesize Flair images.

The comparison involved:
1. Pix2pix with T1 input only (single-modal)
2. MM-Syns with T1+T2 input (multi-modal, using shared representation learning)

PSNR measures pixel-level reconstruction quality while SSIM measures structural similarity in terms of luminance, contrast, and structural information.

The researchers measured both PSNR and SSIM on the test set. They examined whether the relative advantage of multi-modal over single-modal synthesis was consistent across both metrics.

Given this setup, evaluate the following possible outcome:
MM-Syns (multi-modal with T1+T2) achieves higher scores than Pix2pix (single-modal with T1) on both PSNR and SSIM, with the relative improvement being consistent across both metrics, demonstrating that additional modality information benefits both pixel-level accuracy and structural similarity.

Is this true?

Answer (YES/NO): NO